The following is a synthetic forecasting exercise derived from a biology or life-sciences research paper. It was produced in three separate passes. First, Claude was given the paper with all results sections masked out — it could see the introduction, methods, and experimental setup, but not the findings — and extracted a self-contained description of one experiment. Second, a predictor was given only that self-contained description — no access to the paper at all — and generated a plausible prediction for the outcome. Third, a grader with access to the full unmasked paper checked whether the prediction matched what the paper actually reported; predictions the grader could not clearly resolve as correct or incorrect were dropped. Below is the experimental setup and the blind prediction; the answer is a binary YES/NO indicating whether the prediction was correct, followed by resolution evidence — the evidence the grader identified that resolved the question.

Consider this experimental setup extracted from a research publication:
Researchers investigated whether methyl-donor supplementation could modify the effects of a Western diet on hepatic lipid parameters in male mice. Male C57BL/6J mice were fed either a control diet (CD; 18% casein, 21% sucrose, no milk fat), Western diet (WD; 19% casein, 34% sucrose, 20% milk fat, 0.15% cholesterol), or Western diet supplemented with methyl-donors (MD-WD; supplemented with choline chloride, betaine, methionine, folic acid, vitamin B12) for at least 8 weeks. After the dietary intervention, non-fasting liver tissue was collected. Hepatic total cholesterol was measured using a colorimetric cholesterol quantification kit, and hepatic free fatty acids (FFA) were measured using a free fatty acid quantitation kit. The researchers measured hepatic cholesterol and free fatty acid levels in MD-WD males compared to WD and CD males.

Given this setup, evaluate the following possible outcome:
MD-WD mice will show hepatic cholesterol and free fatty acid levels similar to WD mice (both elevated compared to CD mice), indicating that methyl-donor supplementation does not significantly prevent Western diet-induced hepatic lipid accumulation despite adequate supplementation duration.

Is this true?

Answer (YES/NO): YES